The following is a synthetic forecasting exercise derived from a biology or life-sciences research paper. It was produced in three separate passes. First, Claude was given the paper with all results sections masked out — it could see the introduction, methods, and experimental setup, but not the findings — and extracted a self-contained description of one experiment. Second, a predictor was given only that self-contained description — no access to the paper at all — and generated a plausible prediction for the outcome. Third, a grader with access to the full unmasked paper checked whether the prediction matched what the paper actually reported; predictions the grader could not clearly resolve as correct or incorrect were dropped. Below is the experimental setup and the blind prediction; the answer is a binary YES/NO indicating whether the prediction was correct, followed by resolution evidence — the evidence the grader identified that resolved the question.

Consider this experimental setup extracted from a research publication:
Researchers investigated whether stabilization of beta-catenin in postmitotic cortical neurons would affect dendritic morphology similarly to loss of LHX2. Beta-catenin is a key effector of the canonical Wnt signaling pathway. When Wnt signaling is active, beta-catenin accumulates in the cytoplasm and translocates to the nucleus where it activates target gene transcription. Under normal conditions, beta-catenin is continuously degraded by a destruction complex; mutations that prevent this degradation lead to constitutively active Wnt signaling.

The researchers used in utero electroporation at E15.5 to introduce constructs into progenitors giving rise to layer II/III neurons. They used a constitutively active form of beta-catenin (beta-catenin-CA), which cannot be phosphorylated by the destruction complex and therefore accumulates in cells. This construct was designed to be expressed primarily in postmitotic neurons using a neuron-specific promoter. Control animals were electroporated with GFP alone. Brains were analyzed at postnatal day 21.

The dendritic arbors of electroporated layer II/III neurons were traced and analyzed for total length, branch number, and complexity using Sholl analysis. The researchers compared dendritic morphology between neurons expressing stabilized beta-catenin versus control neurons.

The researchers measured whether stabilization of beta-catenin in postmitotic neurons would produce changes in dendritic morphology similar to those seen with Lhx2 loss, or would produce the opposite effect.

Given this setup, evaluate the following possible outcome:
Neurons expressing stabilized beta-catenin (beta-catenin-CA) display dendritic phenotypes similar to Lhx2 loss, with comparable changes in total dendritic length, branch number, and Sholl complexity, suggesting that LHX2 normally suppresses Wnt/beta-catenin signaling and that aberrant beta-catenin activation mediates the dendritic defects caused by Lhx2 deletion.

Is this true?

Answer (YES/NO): YES